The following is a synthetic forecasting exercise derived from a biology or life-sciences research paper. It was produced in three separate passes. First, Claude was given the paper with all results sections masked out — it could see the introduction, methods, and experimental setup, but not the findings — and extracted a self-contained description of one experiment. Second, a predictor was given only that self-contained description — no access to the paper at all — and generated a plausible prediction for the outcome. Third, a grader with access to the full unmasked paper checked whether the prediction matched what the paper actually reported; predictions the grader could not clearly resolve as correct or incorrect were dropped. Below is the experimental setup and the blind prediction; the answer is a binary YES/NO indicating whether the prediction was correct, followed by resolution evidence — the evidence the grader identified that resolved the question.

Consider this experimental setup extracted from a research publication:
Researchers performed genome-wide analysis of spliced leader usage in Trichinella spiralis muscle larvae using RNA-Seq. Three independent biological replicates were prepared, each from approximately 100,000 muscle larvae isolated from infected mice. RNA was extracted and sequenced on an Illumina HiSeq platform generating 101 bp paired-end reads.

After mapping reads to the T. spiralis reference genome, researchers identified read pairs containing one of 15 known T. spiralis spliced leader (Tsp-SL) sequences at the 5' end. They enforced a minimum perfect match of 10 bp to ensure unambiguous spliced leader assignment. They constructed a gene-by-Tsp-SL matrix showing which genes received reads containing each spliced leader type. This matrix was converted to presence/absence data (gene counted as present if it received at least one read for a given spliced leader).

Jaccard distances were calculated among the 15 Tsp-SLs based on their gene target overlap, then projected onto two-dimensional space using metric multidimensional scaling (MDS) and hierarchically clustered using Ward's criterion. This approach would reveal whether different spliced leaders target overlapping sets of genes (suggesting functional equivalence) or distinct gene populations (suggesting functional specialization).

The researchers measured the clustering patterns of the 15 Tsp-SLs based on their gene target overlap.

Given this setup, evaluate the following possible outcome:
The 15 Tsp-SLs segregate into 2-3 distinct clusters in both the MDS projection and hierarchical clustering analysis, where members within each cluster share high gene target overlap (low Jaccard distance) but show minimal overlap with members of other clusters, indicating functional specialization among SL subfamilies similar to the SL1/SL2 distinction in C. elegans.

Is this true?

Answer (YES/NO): YES